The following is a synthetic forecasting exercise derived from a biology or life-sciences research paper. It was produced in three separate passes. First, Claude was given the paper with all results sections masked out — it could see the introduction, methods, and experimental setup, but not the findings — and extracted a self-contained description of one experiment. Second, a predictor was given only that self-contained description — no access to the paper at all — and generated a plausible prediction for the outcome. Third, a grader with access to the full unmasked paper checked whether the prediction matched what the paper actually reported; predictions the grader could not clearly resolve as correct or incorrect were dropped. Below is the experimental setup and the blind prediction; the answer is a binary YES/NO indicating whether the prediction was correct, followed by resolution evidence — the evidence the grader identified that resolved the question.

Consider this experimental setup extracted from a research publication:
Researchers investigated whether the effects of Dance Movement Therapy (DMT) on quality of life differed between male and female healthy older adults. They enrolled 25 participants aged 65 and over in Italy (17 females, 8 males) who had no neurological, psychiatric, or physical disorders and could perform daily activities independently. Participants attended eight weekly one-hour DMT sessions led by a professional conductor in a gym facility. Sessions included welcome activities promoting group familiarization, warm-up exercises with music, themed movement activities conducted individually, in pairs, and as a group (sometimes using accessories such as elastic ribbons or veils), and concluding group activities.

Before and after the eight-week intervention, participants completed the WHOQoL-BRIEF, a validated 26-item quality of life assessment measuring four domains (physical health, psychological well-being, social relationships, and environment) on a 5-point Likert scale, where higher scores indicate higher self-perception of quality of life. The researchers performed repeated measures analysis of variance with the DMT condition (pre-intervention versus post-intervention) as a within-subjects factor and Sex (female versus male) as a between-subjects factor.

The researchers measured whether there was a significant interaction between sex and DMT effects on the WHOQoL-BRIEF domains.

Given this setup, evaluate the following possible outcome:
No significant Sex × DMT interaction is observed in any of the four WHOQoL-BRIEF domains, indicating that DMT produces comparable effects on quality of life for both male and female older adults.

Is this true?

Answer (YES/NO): YES